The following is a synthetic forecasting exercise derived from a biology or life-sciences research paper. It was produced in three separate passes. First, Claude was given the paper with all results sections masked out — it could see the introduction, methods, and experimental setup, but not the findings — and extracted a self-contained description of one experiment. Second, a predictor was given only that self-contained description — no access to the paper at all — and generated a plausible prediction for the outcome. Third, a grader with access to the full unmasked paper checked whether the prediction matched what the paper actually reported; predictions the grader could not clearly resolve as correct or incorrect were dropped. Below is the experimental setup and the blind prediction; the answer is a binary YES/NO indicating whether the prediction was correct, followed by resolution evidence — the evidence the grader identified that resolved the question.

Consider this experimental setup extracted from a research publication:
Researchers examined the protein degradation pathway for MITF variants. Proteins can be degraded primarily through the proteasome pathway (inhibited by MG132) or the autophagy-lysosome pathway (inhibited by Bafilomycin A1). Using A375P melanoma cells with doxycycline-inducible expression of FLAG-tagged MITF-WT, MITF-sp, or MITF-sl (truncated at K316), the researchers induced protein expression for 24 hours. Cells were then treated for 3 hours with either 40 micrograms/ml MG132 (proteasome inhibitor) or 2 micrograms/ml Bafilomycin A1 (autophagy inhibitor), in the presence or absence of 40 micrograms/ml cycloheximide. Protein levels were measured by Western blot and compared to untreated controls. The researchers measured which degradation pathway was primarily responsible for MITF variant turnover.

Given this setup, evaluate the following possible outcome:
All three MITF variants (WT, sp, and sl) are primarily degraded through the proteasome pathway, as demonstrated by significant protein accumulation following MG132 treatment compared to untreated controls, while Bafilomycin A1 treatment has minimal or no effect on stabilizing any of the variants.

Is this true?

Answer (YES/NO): YES